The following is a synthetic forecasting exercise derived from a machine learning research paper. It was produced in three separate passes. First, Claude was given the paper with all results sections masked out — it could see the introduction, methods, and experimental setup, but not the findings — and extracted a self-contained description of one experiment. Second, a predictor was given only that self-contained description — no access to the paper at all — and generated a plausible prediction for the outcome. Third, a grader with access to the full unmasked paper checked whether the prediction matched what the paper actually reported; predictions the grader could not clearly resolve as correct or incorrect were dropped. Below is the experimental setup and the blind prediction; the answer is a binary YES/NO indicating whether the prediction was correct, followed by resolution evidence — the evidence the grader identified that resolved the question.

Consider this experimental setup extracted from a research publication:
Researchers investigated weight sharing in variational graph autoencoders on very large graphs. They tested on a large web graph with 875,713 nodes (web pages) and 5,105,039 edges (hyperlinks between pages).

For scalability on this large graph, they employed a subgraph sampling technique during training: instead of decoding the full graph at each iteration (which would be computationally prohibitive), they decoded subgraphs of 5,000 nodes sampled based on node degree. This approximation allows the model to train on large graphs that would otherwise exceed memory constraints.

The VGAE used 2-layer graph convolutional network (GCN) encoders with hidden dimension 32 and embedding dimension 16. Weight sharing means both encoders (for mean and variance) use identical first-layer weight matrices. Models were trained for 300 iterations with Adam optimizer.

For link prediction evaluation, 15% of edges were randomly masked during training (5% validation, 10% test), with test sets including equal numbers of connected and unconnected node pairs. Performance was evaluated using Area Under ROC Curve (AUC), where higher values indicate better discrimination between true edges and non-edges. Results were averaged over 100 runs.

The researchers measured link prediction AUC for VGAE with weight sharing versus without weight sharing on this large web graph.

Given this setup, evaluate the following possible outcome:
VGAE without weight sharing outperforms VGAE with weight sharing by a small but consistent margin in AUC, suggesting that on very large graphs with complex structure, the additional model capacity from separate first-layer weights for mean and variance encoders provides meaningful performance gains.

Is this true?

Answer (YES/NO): NO